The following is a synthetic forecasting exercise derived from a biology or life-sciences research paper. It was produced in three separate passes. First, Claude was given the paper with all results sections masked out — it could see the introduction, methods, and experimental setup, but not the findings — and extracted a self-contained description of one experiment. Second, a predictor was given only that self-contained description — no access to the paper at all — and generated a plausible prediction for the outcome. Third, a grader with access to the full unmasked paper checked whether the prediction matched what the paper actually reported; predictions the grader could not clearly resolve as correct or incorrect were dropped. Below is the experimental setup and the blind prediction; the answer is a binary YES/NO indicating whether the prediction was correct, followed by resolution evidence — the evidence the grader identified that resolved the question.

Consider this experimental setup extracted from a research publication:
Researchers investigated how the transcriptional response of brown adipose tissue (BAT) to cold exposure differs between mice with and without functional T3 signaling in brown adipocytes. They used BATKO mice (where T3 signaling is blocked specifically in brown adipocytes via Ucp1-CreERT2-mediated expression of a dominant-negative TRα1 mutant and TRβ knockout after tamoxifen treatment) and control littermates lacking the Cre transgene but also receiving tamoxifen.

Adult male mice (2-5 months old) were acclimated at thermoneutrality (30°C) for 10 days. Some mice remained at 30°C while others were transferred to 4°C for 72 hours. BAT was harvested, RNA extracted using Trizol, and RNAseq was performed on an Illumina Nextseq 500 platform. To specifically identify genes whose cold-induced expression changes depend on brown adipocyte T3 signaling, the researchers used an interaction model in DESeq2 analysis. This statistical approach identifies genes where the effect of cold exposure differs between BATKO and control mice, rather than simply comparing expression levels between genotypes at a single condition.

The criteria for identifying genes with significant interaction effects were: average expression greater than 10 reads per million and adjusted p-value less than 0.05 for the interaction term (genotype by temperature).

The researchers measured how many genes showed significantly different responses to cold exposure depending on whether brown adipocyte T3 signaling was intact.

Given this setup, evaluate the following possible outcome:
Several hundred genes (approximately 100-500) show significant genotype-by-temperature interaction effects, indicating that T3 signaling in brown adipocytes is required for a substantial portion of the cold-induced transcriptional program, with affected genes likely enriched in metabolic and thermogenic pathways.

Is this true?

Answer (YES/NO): YES